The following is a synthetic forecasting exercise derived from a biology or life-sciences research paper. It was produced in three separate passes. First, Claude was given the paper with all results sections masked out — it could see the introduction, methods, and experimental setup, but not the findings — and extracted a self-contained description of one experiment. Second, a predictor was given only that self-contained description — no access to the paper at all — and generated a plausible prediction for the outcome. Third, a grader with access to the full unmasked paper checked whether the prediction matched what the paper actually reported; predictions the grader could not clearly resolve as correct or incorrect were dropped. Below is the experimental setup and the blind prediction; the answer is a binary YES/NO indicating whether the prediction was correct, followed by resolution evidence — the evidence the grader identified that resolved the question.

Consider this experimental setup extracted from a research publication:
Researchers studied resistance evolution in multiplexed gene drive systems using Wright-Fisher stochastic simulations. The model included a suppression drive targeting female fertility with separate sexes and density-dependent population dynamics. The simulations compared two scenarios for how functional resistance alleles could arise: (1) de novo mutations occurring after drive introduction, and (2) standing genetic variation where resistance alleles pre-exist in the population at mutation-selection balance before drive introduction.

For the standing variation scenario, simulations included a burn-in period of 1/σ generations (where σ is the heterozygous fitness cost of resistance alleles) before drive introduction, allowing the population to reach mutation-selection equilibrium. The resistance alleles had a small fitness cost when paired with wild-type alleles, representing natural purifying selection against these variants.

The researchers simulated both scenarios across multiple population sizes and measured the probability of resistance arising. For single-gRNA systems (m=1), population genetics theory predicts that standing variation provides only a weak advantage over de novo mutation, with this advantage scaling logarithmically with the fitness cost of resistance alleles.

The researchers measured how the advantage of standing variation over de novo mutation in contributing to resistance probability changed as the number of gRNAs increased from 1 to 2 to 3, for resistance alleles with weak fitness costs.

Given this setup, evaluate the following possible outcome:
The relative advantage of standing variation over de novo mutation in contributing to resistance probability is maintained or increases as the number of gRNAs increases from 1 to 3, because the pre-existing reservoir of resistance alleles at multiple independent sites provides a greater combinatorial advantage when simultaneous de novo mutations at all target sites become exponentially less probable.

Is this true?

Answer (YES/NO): YES